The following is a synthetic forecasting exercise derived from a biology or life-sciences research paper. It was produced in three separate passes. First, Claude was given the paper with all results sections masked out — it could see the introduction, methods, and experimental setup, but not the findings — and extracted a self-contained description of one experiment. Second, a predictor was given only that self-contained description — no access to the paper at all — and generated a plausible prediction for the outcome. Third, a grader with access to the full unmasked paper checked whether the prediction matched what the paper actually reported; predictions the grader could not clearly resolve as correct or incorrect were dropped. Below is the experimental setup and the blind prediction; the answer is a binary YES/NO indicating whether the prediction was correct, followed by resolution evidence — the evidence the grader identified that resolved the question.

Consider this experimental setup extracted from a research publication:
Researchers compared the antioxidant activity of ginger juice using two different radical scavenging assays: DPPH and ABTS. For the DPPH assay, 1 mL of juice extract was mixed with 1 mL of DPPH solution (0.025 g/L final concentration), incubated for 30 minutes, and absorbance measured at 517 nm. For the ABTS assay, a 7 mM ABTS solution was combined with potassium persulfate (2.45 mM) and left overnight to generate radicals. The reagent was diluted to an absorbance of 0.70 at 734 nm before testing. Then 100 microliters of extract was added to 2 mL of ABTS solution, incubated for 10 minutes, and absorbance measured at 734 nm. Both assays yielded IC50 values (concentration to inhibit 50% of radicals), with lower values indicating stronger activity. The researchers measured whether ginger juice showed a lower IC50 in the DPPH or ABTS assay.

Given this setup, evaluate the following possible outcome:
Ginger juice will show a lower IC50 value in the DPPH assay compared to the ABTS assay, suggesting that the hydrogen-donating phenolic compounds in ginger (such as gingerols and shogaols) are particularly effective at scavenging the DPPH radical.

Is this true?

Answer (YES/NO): NO